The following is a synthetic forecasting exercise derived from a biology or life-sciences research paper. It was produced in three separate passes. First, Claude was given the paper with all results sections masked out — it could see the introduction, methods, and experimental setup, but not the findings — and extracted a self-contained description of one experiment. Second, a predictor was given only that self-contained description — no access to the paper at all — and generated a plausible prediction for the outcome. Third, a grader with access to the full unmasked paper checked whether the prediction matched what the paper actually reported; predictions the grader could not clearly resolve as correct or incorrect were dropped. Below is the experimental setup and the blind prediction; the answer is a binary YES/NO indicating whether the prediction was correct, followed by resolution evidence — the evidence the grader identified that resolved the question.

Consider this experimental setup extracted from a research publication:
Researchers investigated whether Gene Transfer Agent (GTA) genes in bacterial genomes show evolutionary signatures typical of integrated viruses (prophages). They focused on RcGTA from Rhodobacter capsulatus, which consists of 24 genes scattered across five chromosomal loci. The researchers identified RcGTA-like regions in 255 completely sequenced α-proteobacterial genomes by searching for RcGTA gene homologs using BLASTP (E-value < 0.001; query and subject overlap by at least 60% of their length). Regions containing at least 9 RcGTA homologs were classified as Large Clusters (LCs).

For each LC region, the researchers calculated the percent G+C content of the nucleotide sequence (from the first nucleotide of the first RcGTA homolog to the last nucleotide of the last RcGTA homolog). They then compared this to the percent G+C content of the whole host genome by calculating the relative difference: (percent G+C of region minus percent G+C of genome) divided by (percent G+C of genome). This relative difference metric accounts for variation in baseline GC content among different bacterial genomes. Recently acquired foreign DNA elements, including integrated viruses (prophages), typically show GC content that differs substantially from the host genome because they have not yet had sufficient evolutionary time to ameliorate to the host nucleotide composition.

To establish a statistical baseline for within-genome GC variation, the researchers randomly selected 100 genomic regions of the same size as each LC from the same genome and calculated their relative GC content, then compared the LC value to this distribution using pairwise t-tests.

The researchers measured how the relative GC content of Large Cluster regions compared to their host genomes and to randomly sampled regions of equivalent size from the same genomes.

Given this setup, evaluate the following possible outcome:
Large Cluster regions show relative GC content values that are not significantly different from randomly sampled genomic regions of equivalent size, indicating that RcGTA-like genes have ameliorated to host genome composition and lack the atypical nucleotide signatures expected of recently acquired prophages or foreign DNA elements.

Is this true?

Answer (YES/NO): NO